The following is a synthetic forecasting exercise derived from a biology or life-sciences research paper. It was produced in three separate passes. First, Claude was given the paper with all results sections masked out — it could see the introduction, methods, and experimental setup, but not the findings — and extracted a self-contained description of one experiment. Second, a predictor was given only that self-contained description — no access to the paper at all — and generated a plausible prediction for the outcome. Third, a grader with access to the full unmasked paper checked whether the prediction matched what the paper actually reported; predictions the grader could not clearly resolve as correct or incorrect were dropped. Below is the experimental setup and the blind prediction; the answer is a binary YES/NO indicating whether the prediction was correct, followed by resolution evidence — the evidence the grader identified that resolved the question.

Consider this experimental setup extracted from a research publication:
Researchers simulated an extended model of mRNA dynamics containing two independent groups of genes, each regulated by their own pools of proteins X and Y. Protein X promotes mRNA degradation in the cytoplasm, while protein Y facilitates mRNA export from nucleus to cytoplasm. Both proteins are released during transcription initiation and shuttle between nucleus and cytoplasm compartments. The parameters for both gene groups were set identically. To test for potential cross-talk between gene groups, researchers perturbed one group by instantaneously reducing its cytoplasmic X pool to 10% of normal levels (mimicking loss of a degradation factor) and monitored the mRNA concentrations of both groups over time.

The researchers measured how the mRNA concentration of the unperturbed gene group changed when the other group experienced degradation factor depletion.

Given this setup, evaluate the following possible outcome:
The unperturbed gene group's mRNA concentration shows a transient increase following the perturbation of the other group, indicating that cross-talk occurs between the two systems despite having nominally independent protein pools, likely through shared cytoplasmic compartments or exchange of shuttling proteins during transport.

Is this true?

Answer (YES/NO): NO